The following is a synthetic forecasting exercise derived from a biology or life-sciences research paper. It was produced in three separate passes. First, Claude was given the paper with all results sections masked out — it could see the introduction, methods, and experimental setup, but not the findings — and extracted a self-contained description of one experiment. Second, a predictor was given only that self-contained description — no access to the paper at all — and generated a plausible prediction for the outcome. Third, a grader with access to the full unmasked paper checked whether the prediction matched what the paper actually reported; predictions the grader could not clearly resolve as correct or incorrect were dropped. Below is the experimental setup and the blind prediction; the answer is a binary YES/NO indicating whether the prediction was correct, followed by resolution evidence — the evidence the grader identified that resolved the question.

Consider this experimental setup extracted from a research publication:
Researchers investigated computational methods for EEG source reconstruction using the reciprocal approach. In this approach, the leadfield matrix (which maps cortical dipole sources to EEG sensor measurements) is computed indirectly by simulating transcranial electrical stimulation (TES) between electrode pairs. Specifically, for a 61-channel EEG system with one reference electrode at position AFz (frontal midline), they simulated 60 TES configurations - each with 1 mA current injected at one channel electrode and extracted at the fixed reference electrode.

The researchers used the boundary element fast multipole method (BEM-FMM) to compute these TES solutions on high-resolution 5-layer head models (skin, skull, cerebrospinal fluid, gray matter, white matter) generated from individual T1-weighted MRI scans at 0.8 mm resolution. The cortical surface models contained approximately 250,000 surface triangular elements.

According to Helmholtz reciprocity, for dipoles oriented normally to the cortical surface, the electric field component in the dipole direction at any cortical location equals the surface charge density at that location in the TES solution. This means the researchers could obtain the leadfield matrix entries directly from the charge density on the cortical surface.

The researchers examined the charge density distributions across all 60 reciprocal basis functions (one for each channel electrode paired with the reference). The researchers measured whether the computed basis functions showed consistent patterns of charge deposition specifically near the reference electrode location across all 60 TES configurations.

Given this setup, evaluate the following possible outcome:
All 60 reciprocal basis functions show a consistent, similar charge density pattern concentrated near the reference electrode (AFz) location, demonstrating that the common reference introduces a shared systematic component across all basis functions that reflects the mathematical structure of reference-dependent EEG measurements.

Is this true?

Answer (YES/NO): YES